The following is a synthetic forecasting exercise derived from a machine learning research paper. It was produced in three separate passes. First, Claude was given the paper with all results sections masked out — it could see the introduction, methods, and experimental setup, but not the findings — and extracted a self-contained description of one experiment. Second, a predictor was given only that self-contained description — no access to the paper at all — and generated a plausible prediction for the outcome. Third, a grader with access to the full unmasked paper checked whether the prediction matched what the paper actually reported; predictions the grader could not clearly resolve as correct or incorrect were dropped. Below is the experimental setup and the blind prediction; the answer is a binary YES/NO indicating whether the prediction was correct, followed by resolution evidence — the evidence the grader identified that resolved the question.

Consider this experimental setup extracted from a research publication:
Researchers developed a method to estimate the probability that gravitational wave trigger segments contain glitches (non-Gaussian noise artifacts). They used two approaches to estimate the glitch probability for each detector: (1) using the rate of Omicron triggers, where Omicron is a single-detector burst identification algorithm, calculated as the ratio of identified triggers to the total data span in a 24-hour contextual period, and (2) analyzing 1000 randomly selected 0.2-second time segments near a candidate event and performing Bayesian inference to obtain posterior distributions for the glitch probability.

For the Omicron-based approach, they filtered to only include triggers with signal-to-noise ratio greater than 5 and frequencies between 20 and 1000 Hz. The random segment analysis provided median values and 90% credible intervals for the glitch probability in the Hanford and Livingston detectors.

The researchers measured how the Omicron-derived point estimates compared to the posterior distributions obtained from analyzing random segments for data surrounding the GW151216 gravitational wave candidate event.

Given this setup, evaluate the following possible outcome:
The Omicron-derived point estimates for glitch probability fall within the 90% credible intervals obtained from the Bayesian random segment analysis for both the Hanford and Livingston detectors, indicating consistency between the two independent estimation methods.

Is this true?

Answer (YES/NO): NO